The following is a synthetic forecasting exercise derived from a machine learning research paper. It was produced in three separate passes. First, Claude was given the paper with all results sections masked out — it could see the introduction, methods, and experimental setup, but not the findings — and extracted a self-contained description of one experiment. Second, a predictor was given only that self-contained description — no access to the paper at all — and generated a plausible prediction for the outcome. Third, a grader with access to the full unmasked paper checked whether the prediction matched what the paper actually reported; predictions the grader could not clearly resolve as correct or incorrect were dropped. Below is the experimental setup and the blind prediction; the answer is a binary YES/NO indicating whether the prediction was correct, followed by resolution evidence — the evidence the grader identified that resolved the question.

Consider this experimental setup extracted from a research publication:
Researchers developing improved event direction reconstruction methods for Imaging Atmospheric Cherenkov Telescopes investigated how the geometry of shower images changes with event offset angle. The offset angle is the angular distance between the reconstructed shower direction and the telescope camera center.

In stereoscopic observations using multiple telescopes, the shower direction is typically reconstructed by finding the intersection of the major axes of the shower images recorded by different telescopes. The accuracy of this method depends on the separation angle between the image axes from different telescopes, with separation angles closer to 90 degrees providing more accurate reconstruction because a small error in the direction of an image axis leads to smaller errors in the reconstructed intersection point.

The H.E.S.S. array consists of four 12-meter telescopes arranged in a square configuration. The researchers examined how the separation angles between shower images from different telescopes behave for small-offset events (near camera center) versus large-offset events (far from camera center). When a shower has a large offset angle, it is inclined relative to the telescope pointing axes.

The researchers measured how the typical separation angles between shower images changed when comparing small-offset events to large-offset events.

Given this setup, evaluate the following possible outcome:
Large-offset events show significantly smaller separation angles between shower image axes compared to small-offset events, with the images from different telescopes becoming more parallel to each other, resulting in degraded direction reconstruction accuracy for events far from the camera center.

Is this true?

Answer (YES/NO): YES